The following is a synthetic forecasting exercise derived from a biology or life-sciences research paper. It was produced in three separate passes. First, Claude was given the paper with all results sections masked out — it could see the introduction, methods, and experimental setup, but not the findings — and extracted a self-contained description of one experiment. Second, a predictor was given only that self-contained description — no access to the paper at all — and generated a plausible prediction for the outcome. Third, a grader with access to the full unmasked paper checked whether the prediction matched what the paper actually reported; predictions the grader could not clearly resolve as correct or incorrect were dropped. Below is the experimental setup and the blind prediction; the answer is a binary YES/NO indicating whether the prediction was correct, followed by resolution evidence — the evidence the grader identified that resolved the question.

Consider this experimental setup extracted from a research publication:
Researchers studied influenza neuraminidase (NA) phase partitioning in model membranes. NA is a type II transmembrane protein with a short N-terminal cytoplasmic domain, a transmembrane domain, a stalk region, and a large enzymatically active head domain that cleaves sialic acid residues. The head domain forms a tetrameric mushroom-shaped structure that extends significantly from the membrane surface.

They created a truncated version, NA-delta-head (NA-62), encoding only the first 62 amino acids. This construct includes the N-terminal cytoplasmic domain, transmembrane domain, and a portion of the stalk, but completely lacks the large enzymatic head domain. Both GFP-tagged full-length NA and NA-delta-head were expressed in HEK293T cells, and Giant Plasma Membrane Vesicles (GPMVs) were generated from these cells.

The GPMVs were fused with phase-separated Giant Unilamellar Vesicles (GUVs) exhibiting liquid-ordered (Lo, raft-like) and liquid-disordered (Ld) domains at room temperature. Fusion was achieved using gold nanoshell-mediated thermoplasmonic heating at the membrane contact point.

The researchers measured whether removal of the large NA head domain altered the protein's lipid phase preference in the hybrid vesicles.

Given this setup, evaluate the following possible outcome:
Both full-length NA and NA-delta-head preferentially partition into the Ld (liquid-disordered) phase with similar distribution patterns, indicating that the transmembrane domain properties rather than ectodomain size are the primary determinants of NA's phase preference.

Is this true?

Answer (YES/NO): YES